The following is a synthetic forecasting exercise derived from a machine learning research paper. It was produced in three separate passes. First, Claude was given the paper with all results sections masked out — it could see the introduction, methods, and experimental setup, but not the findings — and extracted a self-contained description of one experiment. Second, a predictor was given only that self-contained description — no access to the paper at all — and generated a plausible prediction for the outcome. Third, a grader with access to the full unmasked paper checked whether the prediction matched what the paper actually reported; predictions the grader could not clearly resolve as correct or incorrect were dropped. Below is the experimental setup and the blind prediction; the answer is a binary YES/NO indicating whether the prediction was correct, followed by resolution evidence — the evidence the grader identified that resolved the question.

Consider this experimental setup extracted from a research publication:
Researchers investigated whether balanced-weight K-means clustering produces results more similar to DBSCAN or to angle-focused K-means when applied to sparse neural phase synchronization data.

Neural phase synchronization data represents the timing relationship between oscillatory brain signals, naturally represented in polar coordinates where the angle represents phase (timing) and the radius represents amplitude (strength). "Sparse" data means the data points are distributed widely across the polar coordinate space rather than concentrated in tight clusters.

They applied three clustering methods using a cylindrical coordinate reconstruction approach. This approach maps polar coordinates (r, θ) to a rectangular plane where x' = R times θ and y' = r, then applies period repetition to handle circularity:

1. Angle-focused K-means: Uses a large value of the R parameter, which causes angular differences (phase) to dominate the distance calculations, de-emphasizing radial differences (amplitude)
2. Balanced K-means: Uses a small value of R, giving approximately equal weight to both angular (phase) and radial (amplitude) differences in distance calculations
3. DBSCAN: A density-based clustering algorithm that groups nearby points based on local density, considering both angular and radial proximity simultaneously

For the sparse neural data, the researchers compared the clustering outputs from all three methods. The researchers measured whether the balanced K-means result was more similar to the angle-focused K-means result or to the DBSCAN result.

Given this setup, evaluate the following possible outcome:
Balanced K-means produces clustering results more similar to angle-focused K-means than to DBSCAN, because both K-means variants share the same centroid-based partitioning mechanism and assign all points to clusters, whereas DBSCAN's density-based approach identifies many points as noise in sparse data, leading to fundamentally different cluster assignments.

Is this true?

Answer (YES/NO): NO